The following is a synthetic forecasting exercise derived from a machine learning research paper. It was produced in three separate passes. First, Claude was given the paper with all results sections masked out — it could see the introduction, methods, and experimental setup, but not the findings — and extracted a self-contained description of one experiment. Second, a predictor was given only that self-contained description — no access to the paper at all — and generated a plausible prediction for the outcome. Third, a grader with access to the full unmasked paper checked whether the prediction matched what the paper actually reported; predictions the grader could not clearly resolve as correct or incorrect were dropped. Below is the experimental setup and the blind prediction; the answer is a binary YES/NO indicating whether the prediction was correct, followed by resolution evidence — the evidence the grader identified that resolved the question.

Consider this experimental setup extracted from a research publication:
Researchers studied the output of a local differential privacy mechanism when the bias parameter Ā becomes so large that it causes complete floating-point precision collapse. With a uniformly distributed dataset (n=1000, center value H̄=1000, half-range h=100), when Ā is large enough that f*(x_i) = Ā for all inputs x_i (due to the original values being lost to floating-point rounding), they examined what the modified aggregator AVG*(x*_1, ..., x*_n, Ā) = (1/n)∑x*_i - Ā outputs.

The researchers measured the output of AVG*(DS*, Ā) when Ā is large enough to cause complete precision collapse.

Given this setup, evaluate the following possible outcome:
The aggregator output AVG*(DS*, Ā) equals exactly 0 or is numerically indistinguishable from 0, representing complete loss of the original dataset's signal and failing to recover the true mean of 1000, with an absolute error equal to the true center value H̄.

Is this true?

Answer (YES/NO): YES